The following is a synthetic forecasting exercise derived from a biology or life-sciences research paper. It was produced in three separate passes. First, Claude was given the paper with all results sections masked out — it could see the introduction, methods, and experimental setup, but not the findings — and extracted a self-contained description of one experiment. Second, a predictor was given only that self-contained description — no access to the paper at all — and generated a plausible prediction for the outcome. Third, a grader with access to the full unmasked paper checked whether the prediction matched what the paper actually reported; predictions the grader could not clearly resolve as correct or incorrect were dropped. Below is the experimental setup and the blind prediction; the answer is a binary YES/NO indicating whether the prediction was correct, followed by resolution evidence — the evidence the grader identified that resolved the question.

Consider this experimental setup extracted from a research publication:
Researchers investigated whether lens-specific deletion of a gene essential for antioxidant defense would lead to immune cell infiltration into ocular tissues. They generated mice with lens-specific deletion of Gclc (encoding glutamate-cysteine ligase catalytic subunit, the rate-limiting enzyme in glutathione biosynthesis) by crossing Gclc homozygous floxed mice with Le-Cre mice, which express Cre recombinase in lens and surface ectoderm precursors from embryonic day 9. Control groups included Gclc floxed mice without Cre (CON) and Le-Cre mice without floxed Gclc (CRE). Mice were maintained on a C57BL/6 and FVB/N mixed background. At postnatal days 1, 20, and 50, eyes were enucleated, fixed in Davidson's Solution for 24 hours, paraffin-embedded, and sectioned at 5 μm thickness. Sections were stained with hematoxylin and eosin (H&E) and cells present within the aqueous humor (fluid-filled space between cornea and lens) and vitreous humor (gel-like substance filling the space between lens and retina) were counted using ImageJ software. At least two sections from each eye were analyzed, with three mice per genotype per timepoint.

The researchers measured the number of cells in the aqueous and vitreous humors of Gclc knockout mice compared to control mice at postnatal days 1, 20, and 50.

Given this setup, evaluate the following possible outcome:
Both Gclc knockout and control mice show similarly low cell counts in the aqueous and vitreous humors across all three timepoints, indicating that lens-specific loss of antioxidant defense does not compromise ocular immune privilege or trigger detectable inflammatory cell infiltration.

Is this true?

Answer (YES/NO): NO